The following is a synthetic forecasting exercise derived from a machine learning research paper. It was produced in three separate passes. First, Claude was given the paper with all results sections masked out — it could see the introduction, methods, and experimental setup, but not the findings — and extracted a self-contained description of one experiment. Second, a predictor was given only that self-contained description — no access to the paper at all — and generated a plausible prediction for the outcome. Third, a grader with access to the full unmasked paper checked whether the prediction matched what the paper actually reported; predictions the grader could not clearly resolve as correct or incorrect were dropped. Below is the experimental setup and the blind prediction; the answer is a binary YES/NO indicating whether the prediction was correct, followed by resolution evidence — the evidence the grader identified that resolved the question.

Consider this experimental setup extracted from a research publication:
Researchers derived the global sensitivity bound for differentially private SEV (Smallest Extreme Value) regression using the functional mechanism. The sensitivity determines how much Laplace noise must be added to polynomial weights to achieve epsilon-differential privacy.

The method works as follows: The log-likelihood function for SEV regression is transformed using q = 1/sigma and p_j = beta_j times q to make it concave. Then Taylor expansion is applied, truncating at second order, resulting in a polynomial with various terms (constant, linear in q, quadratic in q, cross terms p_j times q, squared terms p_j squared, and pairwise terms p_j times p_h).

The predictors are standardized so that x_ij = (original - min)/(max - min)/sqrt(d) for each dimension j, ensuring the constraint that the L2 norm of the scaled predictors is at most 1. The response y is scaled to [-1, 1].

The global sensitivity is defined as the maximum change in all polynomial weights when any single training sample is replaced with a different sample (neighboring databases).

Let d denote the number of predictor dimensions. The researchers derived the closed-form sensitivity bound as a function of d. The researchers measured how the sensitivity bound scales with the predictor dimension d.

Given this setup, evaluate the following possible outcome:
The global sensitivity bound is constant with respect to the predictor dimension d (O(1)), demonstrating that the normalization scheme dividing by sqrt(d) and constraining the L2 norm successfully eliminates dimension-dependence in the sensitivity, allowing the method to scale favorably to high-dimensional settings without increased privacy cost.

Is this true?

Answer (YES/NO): NO